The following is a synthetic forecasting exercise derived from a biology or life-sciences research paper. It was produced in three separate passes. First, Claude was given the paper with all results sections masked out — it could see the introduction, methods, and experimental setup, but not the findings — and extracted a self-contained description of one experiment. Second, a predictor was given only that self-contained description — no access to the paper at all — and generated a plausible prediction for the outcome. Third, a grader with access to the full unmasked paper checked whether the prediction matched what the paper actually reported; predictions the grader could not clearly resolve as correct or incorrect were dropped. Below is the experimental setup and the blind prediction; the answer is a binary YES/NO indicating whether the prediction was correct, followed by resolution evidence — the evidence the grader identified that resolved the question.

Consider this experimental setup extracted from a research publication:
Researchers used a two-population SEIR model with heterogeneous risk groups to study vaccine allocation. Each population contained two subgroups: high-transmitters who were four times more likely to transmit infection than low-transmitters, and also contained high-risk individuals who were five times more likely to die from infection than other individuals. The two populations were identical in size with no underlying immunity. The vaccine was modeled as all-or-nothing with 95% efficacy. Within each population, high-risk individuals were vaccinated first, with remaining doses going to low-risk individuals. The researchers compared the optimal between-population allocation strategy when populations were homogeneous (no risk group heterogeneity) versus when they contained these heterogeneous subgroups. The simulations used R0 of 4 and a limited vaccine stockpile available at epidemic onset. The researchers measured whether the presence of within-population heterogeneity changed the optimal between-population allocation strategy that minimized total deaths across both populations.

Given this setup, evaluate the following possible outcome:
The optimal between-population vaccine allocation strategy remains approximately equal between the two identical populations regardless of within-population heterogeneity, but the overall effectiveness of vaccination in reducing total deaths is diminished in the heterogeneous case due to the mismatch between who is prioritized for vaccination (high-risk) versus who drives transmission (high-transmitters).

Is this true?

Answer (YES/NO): NO